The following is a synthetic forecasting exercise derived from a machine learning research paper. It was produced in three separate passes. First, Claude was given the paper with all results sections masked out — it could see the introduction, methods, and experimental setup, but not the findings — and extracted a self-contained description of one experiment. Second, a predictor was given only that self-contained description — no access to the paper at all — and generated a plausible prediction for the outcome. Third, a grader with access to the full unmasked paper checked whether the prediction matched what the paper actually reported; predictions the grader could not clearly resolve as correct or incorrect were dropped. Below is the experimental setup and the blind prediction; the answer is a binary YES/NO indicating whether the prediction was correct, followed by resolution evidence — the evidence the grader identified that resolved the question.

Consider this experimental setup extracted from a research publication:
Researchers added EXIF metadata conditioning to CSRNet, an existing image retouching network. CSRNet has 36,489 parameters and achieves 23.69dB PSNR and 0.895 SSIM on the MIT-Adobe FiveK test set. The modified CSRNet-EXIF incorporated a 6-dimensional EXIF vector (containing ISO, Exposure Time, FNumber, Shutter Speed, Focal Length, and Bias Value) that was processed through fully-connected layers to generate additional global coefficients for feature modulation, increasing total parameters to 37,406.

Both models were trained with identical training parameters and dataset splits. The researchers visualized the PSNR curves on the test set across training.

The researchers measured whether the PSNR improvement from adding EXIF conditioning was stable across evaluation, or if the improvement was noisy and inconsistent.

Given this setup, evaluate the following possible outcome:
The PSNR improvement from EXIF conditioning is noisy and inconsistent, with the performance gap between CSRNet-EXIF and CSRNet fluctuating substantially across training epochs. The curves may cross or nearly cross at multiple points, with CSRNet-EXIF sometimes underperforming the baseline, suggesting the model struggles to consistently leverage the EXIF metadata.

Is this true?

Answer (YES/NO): NO